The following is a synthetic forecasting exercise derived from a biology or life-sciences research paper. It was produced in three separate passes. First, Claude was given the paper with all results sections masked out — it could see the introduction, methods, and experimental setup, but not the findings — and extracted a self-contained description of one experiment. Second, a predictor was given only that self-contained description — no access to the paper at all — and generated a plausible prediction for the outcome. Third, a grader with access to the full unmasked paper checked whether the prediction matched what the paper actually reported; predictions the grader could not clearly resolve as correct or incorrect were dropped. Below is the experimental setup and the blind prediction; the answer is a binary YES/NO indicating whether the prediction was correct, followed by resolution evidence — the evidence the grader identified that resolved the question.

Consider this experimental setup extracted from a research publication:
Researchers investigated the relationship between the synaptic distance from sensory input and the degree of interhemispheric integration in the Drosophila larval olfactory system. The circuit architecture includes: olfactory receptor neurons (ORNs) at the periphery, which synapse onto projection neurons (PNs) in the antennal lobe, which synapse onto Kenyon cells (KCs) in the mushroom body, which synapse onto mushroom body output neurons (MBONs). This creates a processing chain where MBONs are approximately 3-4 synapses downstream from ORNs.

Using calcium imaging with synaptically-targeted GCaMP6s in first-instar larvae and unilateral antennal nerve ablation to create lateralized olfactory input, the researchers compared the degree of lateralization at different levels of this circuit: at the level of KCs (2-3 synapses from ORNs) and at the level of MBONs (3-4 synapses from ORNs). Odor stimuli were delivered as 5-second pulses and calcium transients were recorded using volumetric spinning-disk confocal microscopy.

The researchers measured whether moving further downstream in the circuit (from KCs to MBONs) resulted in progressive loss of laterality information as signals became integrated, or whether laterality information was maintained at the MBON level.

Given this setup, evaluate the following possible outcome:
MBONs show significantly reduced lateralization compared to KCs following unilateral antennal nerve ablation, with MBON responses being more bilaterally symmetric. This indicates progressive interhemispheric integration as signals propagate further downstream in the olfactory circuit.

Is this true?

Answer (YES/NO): NO